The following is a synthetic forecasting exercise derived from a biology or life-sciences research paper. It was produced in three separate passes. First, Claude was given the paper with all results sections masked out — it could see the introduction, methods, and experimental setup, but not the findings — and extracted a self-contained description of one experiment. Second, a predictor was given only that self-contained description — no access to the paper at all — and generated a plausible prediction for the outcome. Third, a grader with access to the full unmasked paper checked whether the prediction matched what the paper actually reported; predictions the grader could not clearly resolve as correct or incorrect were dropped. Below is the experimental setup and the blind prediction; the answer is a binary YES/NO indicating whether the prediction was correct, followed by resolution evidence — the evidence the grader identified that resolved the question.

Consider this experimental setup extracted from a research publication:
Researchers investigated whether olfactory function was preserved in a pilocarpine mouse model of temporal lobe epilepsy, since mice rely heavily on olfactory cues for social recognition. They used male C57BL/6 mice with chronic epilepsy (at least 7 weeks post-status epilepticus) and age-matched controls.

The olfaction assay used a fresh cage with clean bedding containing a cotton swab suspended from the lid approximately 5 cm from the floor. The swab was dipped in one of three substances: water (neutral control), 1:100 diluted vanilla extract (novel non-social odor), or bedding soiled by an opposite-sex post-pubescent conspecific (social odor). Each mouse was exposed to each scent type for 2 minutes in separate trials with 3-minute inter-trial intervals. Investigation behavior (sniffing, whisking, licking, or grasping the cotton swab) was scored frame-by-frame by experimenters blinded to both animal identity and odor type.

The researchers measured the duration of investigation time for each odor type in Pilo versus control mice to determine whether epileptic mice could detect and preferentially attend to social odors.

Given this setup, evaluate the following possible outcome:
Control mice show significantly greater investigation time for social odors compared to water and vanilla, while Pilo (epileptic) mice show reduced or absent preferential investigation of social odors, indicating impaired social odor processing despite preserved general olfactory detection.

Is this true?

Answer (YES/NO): NO